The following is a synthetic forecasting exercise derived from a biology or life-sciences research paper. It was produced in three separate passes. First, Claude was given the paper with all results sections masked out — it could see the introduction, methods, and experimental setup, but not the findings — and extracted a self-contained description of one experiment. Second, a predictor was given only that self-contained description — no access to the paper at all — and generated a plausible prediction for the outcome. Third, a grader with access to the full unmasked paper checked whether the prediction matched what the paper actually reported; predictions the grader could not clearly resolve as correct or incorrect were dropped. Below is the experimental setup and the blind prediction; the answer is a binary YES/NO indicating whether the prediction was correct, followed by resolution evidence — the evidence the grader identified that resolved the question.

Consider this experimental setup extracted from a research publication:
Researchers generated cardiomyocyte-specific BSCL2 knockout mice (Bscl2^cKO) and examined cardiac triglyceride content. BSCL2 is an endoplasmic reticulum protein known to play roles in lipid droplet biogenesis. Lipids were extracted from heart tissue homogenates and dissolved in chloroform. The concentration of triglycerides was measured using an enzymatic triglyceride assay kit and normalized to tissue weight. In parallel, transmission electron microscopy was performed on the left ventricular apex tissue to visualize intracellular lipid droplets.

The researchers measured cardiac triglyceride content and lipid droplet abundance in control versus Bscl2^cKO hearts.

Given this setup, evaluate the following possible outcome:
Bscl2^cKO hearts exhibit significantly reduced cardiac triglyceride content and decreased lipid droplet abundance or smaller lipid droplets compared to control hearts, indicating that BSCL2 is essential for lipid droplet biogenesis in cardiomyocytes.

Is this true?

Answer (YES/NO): NO